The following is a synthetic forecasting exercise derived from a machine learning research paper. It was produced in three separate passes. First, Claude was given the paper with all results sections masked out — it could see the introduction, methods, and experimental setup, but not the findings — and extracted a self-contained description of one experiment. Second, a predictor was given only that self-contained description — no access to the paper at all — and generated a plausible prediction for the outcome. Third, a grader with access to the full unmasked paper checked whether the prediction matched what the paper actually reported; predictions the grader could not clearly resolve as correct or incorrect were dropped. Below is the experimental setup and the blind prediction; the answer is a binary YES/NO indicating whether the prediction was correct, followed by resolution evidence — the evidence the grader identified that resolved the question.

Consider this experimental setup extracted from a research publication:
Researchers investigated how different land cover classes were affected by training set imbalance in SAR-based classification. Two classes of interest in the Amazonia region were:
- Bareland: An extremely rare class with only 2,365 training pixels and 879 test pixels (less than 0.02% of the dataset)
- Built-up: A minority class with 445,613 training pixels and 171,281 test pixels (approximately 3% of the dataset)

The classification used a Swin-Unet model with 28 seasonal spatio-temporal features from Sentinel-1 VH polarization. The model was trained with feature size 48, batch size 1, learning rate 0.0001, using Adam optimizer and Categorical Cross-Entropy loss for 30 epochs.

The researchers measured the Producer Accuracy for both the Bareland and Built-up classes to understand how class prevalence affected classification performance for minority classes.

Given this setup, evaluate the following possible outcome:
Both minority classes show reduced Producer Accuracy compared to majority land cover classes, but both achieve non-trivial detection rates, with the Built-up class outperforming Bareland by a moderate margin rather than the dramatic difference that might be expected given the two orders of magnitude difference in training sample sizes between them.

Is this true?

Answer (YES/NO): NO